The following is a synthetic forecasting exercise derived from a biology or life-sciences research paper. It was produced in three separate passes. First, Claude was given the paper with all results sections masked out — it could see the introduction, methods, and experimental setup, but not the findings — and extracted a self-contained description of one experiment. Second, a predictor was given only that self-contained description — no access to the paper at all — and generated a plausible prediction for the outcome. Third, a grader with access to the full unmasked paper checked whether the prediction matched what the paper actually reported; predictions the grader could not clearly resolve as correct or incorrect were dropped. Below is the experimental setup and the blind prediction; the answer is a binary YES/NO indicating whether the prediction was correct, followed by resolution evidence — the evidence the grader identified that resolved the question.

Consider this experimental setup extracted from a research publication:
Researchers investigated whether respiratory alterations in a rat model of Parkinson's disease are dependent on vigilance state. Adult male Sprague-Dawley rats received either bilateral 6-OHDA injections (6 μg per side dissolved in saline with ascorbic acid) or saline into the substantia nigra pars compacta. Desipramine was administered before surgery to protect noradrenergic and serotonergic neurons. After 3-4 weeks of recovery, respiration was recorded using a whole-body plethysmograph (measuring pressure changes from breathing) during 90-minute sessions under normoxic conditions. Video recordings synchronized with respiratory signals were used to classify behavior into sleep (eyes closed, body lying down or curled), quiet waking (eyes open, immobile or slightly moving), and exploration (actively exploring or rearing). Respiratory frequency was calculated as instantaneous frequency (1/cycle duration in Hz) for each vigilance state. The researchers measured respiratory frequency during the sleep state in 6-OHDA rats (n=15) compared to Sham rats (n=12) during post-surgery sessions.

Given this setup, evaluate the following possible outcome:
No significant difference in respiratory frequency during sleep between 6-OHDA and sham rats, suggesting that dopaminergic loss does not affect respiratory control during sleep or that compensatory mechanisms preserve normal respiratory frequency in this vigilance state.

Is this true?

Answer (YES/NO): YES